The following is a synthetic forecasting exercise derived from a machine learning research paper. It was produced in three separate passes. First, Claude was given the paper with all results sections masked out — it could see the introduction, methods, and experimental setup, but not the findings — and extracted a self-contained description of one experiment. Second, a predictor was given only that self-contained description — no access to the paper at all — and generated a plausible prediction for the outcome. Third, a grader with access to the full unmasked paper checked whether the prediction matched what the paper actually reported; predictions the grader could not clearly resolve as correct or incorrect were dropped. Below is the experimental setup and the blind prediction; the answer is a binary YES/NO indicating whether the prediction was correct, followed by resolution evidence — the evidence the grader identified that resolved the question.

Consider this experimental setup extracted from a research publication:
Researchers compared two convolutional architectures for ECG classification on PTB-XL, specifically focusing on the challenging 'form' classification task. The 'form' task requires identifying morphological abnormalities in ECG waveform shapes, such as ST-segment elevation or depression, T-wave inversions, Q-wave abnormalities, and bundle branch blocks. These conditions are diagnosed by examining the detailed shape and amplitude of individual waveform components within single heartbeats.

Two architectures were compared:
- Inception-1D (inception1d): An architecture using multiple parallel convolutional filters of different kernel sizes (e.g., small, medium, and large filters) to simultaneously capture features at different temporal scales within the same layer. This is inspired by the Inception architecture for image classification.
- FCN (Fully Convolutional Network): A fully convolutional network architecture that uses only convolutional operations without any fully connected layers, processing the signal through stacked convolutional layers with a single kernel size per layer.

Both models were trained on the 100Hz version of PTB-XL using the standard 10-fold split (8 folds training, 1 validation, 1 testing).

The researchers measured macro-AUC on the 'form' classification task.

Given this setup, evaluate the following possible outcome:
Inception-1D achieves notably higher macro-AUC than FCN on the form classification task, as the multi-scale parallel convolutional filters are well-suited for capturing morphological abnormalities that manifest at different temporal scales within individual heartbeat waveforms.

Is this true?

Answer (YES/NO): YES